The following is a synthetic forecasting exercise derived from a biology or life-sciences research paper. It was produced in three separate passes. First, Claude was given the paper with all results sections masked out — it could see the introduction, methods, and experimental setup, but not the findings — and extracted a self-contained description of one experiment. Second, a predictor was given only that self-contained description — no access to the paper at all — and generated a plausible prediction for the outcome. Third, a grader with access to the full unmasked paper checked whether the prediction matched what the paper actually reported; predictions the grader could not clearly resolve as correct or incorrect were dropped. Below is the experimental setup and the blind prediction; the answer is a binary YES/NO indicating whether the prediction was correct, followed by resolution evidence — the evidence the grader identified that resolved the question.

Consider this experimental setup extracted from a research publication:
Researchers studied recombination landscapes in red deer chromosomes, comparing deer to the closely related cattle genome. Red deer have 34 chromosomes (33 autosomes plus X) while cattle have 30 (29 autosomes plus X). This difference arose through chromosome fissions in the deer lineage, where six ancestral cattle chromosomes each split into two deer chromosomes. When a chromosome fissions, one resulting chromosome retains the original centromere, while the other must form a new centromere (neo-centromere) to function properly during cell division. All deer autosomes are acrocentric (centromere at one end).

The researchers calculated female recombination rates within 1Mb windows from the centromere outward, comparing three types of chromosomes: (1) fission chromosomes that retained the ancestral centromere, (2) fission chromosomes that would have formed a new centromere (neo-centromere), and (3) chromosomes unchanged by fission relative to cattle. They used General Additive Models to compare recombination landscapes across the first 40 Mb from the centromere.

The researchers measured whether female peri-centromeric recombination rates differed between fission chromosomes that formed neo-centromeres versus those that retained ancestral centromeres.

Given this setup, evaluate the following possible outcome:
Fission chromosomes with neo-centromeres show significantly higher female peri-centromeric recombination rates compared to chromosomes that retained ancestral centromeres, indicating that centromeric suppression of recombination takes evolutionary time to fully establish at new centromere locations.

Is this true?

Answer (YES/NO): YES